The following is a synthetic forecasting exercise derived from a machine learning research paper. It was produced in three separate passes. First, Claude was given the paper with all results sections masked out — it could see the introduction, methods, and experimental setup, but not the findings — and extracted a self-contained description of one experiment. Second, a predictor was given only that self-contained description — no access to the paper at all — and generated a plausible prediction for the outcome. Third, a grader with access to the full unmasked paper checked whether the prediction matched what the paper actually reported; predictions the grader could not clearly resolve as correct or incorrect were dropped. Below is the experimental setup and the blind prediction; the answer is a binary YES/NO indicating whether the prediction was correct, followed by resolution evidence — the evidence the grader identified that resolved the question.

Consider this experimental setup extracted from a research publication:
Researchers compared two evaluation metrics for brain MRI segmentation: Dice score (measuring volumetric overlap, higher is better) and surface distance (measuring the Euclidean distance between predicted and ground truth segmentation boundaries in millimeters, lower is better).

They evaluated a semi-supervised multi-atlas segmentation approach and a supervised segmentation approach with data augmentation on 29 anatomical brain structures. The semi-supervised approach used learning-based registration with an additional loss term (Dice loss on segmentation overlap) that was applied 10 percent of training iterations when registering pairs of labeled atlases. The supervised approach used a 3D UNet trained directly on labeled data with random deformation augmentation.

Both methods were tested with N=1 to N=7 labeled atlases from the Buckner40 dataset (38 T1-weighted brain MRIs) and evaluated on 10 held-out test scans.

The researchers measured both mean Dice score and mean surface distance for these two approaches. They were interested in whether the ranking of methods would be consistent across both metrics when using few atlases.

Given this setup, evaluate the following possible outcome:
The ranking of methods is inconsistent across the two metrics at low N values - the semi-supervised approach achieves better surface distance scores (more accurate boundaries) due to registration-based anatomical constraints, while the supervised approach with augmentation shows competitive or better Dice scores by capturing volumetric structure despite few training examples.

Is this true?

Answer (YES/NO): NO